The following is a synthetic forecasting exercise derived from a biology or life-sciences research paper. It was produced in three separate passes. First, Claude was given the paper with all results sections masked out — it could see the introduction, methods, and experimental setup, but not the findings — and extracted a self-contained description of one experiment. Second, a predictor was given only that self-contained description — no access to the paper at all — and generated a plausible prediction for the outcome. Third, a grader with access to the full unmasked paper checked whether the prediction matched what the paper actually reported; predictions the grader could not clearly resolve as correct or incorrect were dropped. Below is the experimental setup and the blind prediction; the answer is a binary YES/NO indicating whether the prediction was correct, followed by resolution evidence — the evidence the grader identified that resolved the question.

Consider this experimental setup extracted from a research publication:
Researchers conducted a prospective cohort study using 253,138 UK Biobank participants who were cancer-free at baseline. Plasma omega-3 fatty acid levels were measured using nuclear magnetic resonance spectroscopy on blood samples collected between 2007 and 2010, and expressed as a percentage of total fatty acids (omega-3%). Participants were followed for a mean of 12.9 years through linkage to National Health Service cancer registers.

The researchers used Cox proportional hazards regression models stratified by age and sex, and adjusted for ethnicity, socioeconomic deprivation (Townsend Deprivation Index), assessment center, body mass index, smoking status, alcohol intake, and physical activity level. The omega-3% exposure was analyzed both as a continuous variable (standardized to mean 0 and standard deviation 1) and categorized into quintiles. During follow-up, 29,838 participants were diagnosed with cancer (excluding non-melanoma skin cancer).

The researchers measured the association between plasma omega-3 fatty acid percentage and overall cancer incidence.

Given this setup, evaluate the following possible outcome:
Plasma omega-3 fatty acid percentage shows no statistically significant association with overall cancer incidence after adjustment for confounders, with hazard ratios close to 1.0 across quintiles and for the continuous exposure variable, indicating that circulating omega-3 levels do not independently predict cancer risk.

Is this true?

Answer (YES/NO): NO